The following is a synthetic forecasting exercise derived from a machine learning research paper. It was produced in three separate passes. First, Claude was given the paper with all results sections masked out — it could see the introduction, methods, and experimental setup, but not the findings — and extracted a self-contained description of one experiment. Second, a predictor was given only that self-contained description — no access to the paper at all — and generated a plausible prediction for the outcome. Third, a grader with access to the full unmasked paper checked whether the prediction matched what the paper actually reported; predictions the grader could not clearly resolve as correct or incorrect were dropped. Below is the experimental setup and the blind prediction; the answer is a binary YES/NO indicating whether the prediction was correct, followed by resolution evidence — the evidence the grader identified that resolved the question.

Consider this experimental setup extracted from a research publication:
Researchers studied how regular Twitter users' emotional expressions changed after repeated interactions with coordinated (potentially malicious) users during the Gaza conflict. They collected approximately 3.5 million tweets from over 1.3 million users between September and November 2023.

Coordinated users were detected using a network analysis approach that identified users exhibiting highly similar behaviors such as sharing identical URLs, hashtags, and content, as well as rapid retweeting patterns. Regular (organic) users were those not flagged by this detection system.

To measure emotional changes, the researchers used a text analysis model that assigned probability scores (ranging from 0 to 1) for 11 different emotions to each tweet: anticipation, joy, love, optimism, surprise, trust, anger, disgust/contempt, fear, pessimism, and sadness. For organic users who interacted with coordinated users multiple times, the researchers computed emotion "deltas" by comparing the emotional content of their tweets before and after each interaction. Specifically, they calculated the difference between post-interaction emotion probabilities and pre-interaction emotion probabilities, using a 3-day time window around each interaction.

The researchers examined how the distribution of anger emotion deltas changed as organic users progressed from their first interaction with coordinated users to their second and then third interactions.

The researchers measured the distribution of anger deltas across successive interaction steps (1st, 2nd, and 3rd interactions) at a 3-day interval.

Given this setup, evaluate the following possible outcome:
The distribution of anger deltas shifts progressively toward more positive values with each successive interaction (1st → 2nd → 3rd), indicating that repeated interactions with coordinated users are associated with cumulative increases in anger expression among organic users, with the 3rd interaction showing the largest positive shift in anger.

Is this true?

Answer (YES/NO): NO